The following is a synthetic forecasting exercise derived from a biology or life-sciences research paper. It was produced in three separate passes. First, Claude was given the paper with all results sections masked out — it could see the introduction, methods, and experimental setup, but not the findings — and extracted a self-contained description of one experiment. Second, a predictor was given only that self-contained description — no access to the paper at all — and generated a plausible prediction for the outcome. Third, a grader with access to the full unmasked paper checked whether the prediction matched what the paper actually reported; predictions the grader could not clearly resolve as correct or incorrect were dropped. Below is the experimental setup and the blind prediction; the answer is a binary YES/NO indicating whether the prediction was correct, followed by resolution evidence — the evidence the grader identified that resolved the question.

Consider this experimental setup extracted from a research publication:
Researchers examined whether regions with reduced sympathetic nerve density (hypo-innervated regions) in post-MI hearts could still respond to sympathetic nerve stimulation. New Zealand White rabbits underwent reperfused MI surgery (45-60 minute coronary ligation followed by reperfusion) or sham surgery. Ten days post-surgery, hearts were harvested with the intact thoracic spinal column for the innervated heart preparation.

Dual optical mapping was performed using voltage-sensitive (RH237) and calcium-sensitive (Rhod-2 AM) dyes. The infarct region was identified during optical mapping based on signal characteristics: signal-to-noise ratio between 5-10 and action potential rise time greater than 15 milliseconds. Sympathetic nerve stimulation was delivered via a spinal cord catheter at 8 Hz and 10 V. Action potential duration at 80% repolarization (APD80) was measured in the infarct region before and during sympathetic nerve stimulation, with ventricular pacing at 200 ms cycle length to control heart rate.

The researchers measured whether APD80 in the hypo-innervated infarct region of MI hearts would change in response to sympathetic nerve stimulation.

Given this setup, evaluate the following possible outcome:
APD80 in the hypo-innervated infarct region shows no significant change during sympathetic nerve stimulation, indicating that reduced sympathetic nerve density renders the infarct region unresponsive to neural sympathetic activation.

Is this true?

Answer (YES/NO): NO